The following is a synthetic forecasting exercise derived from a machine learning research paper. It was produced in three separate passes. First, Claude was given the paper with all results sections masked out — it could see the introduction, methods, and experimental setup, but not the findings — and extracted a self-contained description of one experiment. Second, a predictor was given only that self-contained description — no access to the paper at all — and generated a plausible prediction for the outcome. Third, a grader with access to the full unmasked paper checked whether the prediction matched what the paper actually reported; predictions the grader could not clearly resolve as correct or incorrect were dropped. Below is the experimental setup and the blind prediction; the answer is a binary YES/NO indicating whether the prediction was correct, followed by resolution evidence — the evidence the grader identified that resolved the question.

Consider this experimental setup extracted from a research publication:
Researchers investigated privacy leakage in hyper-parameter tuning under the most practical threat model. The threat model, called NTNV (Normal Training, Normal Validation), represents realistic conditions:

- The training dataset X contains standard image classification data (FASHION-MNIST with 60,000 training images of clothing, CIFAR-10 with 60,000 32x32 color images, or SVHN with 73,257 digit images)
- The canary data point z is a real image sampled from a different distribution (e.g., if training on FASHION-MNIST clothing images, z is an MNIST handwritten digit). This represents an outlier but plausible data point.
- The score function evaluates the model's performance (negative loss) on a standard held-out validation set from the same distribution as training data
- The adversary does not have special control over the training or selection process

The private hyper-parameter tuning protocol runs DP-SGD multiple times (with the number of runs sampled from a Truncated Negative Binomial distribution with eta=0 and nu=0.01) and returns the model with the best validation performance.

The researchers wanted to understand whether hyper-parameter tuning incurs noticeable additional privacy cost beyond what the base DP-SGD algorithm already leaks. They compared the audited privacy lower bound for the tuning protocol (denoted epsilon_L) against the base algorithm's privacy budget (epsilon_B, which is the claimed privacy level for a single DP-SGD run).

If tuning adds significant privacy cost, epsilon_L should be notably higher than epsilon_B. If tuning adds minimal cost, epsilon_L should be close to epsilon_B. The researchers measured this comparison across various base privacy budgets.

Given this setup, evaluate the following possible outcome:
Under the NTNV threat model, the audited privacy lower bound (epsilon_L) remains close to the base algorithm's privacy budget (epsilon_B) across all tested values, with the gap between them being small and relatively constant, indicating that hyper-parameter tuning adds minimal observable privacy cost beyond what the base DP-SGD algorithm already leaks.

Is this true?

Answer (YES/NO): NO